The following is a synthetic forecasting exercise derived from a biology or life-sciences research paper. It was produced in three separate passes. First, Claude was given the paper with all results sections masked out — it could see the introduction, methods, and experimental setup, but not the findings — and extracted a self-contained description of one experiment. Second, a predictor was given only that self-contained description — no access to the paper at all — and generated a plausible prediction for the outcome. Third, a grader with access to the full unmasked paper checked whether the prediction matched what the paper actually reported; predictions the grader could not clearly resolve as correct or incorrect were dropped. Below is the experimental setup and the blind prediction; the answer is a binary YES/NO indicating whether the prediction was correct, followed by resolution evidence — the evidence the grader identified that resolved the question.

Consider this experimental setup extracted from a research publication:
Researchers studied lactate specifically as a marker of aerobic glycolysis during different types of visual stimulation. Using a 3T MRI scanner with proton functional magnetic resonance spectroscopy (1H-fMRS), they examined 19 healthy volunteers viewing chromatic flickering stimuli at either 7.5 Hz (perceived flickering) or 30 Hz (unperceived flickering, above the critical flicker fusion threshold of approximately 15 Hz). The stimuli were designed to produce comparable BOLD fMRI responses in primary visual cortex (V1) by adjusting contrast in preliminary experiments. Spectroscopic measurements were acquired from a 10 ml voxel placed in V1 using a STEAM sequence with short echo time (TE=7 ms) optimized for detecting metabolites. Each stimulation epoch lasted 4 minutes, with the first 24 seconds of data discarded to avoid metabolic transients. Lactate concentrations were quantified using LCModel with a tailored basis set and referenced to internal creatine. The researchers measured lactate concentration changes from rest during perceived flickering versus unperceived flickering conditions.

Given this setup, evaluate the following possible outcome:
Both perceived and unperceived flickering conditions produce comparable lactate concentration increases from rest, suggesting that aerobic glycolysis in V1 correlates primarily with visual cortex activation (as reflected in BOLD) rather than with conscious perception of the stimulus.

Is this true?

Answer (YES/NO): NO